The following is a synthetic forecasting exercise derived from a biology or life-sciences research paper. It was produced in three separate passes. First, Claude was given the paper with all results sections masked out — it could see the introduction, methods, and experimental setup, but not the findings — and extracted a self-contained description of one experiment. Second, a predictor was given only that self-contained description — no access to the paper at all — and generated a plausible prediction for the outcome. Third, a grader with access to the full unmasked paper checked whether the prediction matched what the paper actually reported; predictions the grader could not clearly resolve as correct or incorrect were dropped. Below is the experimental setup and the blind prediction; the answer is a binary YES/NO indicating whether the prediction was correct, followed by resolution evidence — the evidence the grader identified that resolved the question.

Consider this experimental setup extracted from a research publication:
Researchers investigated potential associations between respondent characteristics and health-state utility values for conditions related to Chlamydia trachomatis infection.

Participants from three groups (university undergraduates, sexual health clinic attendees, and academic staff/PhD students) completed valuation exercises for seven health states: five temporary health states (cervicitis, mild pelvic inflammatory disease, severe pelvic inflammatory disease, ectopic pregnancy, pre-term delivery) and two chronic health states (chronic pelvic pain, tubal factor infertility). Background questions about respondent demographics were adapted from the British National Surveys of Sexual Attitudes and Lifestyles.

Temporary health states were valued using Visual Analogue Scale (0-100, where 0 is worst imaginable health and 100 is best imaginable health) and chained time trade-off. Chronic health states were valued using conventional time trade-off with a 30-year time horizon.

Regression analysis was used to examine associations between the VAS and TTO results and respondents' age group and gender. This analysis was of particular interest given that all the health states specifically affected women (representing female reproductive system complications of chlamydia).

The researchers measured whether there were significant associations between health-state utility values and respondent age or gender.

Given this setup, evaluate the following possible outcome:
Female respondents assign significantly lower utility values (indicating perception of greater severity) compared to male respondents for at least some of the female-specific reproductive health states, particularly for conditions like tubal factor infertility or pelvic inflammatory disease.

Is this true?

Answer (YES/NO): NO